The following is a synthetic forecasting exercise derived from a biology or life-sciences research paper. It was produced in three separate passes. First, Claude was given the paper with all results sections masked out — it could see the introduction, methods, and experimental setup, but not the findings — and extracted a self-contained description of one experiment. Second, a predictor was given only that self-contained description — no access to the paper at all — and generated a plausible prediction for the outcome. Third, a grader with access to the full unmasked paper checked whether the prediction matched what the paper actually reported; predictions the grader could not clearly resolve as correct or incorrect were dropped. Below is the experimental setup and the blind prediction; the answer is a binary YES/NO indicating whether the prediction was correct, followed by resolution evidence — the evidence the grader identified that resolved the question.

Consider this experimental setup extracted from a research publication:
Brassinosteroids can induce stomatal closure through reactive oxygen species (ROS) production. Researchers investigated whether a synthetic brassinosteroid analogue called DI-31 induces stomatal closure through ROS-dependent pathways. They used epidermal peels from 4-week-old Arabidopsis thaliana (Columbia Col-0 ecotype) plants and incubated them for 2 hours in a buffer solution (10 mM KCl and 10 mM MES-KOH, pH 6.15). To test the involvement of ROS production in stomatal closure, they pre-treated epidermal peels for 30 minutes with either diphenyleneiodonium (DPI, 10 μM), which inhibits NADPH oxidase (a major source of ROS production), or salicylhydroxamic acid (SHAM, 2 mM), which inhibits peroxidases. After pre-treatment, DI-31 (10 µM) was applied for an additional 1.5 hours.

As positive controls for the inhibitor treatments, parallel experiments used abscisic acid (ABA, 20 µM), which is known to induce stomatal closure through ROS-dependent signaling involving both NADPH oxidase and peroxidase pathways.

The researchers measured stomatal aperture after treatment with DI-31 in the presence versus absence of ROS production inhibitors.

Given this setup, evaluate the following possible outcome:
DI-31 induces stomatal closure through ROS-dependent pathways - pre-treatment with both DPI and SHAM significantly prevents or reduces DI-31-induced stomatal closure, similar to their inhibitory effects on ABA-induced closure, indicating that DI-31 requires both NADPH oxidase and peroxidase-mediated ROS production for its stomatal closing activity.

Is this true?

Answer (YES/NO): YES